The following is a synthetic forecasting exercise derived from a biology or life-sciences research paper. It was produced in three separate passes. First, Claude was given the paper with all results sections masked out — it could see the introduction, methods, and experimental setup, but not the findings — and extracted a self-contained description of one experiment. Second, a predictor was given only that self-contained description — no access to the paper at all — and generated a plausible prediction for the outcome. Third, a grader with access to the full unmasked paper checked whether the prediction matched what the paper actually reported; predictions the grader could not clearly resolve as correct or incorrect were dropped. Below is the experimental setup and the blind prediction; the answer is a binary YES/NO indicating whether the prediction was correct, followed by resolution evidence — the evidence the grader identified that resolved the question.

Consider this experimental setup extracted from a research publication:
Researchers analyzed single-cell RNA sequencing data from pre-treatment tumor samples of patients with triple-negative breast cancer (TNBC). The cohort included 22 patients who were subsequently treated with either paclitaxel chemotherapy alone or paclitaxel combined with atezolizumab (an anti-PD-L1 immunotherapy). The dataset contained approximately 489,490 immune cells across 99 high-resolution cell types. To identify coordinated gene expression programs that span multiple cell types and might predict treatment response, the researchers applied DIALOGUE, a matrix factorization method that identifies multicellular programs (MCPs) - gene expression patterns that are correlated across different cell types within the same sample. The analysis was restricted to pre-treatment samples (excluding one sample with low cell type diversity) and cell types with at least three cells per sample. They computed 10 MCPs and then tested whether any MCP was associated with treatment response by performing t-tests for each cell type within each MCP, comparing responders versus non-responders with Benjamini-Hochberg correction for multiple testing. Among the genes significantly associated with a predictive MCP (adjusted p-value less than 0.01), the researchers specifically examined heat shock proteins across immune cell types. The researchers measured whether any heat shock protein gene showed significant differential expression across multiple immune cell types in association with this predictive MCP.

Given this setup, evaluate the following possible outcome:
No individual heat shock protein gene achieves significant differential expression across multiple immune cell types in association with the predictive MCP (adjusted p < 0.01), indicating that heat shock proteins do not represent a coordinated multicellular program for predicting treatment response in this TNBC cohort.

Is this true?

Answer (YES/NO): NO